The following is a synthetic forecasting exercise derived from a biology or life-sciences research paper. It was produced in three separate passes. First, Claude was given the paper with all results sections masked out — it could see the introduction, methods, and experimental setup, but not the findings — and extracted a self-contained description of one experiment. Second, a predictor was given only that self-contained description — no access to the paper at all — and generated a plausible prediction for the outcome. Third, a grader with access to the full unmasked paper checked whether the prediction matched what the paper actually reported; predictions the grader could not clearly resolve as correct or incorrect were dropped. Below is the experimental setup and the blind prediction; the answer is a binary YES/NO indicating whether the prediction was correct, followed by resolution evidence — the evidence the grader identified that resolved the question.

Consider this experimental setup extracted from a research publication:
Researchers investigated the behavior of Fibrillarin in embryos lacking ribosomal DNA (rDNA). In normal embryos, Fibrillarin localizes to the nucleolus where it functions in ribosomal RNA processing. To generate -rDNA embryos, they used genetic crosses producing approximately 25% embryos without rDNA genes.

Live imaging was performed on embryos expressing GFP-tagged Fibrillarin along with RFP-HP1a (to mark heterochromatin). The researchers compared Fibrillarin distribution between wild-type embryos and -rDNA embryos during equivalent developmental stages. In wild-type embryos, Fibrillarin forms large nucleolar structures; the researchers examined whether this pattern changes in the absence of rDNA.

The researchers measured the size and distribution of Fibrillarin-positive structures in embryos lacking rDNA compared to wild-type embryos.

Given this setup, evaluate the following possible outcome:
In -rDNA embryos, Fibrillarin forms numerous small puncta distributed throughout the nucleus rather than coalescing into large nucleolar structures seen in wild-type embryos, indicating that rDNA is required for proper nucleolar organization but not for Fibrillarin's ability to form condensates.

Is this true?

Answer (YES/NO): NO